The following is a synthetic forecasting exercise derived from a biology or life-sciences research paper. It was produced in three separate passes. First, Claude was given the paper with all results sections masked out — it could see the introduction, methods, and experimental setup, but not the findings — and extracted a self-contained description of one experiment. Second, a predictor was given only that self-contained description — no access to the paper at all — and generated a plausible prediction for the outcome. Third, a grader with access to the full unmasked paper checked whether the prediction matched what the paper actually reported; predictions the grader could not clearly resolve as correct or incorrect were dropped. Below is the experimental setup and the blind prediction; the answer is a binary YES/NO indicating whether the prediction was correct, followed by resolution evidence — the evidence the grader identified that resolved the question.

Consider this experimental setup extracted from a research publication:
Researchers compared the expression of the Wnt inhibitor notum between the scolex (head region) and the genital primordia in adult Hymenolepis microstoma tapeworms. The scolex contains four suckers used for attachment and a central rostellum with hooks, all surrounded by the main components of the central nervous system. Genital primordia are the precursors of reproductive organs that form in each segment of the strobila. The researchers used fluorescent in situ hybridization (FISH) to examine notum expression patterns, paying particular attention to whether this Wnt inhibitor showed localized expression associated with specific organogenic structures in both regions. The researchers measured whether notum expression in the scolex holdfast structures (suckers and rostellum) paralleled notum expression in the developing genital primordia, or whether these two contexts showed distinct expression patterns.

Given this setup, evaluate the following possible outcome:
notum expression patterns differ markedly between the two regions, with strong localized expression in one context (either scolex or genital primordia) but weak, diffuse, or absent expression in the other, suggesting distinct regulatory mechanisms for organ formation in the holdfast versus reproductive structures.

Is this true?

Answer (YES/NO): YES